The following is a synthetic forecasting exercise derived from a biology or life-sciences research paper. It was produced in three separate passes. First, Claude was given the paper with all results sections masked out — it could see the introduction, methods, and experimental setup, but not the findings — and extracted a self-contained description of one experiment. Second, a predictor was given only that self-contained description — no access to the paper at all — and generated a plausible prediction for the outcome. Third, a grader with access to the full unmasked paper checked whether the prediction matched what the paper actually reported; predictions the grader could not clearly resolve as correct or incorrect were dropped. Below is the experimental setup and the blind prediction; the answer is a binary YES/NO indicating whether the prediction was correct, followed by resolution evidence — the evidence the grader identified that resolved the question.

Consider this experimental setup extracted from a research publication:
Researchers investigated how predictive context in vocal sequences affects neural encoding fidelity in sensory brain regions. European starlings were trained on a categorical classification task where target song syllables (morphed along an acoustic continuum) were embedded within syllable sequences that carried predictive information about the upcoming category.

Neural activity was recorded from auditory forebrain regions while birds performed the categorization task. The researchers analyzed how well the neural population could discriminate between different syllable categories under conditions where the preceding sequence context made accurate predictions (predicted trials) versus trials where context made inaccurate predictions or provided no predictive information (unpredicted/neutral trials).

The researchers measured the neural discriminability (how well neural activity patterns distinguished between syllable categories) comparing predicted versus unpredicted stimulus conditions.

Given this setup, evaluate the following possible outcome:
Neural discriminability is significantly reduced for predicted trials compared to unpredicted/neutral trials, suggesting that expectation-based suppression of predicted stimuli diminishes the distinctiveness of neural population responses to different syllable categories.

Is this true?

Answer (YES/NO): NO